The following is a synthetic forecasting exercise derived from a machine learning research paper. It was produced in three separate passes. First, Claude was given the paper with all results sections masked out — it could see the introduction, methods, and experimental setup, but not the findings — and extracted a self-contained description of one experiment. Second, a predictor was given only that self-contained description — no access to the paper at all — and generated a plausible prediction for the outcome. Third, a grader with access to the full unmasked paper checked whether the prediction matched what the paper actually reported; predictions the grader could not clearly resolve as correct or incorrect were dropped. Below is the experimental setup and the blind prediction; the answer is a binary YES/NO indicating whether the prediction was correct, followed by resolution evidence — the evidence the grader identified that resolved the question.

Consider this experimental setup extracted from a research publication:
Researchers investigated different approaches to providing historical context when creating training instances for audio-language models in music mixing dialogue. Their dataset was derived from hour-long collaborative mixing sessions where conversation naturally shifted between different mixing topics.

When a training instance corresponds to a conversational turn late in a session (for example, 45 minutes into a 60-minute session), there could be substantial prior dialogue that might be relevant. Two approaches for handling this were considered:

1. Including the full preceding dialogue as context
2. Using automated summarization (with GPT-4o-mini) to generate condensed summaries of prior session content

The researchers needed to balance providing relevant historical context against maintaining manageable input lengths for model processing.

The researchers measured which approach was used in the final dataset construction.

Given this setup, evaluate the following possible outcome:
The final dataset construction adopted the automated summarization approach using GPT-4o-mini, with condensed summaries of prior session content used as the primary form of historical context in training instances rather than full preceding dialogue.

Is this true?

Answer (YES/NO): YES